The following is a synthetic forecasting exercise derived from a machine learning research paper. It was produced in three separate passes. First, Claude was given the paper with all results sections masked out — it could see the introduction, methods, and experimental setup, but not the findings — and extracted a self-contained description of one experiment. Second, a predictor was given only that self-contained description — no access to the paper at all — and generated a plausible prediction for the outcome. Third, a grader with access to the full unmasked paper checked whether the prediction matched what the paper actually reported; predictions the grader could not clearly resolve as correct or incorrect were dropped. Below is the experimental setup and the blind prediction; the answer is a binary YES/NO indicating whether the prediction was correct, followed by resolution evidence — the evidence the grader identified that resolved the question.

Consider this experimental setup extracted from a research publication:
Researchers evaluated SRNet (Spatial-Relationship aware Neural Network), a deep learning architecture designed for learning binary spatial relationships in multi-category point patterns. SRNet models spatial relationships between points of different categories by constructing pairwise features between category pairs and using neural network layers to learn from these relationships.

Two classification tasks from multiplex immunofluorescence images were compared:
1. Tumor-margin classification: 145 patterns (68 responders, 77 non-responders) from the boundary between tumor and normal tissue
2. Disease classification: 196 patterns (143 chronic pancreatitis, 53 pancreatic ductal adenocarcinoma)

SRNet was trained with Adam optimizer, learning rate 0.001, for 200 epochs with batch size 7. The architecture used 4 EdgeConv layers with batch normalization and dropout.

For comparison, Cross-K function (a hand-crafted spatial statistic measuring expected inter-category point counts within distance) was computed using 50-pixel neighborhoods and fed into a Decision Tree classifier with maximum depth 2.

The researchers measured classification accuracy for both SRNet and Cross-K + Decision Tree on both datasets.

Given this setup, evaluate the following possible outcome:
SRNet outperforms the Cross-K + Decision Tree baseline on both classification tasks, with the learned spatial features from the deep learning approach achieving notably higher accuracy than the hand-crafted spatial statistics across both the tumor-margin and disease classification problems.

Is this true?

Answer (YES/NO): NO